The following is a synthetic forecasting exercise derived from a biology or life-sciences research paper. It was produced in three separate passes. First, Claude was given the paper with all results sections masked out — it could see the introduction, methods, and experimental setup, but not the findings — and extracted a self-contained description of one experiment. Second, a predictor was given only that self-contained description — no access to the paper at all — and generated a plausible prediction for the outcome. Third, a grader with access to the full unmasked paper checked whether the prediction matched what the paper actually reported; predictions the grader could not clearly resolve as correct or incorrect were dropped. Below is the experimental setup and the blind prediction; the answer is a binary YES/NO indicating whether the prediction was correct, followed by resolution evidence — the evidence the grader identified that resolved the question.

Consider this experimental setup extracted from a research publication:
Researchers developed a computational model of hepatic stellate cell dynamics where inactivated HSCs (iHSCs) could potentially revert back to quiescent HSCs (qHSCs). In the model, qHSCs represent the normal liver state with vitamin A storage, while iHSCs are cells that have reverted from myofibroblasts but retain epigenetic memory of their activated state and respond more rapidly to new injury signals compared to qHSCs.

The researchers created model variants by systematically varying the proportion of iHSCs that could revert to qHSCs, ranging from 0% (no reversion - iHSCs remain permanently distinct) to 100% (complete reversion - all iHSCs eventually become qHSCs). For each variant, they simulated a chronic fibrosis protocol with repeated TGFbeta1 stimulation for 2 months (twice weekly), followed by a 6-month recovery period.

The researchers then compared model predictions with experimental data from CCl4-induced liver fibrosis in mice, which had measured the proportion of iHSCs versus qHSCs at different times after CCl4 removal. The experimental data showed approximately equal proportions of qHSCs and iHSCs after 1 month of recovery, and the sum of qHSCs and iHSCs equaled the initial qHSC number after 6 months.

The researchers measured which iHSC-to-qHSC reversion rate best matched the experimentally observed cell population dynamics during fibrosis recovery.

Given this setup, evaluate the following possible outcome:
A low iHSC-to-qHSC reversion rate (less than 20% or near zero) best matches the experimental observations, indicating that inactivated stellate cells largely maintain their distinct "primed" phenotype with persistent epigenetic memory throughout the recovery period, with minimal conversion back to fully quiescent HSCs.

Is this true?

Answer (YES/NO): NO